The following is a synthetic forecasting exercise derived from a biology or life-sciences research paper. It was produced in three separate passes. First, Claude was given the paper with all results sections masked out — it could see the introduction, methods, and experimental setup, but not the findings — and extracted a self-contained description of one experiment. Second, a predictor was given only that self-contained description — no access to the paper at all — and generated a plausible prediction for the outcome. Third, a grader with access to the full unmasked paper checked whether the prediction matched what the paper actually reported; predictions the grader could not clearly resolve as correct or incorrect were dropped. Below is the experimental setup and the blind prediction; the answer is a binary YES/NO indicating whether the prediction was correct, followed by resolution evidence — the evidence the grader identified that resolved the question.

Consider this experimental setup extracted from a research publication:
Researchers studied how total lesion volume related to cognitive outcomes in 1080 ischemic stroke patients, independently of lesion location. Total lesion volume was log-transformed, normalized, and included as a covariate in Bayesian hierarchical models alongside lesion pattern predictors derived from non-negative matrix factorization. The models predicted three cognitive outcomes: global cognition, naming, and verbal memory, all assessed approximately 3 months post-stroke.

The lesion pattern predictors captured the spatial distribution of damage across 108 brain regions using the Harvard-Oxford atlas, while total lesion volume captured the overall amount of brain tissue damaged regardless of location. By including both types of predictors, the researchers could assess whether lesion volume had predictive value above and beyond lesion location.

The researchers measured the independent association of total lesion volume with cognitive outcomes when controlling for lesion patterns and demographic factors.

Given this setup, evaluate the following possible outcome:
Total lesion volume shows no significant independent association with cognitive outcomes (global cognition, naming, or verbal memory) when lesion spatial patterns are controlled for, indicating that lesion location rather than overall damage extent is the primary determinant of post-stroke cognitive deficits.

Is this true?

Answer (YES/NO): NO